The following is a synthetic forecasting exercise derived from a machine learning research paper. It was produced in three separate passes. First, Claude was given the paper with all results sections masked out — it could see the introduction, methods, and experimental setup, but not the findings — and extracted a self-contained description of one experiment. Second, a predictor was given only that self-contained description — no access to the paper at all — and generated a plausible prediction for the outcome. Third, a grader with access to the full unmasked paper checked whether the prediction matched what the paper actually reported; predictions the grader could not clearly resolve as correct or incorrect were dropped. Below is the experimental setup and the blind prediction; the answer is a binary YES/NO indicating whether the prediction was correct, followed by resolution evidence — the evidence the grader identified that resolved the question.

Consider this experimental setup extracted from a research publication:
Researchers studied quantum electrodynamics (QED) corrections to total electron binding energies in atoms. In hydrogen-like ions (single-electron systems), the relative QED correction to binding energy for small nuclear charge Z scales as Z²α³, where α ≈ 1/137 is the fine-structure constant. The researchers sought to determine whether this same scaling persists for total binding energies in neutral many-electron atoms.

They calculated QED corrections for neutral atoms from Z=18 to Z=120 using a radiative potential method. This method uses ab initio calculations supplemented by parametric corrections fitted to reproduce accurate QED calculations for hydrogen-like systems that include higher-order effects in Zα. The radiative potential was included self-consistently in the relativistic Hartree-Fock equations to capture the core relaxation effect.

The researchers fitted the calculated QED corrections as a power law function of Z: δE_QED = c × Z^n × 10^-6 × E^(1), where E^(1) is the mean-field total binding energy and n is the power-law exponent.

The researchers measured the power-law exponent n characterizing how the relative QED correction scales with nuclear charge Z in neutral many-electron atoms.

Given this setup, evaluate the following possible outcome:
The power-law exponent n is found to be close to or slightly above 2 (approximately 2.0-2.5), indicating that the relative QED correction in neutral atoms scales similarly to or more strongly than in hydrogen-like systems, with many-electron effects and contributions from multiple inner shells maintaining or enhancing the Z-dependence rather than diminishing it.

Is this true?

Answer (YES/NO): NO